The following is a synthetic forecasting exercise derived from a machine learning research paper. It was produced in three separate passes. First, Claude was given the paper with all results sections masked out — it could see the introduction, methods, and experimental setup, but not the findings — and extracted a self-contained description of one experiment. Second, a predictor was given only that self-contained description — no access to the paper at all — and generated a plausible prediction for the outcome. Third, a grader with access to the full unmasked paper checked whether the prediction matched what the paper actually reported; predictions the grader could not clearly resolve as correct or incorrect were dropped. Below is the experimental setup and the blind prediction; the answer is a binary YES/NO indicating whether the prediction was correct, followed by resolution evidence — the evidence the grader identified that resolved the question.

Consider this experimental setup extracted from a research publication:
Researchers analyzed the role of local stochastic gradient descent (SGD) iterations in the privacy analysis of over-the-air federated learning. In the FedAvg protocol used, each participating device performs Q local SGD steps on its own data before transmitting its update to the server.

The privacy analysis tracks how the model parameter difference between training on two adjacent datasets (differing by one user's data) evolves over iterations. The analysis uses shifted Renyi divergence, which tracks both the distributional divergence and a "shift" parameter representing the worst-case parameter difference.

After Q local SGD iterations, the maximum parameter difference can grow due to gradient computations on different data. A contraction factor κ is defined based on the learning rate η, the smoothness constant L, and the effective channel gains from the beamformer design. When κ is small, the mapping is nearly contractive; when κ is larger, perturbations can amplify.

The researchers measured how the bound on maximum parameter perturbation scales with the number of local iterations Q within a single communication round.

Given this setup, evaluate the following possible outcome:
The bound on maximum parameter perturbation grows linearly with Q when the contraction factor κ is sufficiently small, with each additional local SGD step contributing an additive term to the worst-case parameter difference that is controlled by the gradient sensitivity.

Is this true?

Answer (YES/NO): NO